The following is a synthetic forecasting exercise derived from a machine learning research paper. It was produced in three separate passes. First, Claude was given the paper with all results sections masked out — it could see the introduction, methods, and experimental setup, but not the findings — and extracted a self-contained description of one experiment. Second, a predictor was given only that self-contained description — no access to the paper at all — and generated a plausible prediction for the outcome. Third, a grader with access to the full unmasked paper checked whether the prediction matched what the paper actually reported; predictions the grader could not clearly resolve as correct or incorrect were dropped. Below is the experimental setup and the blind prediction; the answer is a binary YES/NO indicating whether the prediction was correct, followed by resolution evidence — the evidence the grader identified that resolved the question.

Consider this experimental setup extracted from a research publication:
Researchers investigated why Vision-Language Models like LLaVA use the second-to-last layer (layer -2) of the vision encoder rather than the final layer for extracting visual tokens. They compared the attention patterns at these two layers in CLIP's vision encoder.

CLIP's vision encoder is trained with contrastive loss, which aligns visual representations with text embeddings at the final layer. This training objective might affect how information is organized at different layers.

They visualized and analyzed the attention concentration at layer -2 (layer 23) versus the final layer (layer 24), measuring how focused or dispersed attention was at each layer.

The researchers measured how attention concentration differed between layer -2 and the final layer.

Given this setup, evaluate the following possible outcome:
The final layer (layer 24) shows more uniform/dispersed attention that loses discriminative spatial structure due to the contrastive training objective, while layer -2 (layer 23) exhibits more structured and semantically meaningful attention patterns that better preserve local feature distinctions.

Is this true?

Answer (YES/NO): NO